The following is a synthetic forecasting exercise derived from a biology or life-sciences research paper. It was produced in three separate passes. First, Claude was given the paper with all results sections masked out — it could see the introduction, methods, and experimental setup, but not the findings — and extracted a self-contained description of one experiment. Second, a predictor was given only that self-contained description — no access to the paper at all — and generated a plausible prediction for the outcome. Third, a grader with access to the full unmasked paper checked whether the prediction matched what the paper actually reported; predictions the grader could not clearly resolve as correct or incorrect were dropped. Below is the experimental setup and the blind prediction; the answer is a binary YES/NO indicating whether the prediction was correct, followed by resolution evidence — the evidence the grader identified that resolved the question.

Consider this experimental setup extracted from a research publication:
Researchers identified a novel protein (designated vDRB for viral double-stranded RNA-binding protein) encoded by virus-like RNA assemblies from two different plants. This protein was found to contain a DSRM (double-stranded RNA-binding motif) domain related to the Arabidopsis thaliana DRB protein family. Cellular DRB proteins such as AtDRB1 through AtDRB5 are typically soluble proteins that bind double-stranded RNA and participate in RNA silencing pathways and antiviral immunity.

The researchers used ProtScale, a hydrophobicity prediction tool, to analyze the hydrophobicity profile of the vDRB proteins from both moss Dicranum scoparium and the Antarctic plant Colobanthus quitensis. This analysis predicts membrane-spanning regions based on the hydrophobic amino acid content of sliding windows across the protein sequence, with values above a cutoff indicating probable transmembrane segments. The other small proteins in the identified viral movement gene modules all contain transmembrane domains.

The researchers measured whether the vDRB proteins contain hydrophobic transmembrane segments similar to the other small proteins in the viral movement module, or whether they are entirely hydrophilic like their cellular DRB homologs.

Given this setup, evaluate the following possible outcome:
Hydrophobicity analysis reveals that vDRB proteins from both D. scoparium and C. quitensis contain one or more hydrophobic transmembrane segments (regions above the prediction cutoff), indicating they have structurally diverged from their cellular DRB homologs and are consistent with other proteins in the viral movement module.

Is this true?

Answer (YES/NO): YES